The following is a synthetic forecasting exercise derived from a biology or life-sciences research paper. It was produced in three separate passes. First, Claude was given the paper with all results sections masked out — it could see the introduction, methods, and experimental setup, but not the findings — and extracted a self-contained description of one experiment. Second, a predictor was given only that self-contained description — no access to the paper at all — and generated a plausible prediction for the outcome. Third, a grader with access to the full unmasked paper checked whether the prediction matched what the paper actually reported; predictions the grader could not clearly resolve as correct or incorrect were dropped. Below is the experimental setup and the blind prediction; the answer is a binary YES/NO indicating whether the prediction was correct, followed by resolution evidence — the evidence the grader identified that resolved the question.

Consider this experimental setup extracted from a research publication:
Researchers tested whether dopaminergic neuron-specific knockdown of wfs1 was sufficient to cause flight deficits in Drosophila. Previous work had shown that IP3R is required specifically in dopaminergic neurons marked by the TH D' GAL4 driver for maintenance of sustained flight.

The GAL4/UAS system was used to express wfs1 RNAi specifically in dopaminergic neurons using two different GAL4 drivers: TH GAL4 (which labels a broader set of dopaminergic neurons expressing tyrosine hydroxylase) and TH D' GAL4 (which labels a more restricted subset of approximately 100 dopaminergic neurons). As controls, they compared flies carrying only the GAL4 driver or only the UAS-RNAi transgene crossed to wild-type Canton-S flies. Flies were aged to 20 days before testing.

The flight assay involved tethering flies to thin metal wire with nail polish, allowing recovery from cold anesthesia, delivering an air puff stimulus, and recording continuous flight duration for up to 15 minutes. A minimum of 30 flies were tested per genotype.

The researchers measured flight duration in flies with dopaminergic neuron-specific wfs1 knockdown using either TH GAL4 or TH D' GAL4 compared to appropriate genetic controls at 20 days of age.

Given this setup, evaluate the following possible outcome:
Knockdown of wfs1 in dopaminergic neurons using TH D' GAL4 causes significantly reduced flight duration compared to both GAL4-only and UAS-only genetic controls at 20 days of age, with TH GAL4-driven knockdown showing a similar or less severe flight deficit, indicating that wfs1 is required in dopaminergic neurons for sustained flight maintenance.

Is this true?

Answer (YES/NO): NO